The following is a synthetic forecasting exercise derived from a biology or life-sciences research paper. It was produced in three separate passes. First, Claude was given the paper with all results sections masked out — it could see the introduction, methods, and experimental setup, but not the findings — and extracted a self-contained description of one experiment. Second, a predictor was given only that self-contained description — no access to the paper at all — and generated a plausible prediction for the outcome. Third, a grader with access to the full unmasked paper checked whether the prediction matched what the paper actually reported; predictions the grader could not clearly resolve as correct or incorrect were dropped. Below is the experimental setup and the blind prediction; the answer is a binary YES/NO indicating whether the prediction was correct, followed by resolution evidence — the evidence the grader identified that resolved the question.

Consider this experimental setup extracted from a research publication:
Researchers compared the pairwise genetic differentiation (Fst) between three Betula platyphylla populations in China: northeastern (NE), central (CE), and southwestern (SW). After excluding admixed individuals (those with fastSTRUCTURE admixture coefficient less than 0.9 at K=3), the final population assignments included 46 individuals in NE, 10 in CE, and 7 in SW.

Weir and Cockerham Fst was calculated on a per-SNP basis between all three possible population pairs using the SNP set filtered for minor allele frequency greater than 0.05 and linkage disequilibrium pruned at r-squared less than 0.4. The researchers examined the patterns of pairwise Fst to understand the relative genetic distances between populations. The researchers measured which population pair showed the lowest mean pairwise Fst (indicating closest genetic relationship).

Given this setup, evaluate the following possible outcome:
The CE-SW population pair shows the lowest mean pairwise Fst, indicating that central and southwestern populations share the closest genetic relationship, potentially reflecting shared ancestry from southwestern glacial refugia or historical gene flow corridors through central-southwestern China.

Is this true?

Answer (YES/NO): NO